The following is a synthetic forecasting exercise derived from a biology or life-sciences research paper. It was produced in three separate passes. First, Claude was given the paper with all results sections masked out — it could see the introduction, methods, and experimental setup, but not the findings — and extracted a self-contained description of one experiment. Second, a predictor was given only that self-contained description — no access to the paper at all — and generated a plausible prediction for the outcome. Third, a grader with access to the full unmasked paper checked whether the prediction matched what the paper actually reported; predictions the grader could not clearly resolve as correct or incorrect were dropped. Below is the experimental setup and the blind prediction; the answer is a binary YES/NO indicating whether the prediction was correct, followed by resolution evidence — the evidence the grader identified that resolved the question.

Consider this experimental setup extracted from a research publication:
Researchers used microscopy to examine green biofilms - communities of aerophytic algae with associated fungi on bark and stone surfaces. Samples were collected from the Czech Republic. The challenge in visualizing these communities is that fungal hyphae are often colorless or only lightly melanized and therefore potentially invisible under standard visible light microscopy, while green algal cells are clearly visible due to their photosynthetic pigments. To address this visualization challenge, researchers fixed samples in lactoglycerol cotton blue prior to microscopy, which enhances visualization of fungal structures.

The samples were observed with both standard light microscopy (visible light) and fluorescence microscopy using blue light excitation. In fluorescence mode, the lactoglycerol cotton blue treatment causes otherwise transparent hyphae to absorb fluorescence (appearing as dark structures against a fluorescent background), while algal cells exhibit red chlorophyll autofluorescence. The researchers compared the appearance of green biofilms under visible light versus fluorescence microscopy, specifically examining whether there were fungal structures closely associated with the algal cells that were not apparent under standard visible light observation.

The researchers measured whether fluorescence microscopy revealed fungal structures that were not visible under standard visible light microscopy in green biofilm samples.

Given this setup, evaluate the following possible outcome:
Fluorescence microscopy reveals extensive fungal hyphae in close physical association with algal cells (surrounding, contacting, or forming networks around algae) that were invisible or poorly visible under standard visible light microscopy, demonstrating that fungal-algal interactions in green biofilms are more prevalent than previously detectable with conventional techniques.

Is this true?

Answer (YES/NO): YES